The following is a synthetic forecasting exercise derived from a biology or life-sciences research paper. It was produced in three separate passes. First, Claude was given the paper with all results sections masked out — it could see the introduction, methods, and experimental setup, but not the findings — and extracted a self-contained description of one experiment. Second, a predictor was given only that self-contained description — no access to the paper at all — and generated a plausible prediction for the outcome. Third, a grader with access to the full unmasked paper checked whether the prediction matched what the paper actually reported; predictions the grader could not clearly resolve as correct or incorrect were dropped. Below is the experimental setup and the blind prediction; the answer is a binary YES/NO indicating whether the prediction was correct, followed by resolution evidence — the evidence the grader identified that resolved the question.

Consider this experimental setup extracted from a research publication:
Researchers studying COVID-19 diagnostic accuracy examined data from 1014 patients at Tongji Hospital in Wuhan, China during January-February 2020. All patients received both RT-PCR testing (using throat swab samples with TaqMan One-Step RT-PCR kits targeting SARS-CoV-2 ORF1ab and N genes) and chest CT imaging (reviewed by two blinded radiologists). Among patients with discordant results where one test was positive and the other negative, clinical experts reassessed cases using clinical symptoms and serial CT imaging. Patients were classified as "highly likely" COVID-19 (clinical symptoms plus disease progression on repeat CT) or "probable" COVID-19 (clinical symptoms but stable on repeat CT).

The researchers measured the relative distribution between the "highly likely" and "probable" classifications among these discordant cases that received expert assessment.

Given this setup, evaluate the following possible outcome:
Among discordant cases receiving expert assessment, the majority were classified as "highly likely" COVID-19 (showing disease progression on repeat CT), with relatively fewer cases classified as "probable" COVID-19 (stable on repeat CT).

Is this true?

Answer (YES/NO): YES